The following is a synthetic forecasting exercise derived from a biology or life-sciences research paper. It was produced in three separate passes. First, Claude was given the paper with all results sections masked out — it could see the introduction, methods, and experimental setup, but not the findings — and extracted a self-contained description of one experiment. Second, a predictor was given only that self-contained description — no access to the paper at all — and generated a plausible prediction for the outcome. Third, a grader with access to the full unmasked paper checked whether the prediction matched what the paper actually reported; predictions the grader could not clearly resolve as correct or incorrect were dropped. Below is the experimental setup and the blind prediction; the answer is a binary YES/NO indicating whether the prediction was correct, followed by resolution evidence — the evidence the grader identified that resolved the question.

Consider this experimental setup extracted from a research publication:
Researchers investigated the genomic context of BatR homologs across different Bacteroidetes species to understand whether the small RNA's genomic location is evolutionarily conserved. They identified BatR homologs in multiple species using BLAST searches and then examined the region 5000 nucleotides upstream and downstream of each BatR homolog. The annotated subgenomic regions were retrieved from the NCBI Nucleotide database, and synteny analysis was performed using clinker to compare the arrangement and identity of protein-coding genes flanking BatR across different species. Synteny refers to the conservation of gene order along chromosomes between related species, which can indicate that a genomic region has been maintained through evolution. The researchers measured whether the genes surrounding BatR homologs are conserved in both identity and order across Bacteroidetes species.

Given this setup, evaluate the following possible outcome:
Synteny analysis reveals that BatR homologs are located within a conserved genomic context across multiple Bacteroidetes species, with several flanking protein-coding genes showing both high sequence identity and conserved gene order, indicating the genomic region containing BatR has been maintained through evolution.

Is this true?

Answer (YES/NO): NO